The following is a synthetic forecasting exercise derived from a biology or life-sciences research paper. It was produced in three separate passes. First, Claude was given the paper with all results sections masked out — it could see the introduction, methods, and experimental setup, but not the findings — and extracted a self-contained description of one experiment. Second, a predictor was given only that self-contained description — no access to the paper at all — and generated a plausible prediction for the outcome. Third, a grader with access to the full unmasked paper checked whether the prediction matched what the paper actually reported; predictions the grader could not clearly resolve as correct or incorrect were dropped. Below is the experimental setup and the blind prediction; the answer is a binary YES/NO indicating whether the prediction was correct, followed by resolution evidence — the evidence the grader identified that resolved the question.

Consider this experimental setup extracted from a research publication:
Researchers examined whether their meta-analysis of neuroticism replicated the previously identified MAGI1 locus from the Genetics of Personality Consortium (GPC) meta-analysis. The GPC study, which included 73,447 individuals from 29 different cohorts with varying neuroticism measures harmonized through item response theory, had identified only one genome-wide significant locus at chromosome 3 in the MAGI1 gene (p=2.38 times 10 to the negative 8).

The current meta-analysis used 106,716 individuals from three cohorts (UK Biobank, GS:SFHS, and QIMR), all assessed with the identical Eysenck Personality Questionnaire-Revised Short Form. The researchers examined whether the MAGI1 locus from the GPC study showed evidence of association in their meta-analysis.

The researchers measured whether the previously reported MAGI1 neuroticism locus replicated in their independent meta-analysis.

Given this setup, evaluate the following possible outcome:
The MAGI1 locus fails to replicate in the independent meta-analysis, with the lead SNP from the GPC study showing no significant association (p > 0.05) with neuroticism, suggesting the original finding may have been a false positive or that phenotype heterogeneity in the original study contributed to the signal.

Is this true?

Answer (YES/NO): NO